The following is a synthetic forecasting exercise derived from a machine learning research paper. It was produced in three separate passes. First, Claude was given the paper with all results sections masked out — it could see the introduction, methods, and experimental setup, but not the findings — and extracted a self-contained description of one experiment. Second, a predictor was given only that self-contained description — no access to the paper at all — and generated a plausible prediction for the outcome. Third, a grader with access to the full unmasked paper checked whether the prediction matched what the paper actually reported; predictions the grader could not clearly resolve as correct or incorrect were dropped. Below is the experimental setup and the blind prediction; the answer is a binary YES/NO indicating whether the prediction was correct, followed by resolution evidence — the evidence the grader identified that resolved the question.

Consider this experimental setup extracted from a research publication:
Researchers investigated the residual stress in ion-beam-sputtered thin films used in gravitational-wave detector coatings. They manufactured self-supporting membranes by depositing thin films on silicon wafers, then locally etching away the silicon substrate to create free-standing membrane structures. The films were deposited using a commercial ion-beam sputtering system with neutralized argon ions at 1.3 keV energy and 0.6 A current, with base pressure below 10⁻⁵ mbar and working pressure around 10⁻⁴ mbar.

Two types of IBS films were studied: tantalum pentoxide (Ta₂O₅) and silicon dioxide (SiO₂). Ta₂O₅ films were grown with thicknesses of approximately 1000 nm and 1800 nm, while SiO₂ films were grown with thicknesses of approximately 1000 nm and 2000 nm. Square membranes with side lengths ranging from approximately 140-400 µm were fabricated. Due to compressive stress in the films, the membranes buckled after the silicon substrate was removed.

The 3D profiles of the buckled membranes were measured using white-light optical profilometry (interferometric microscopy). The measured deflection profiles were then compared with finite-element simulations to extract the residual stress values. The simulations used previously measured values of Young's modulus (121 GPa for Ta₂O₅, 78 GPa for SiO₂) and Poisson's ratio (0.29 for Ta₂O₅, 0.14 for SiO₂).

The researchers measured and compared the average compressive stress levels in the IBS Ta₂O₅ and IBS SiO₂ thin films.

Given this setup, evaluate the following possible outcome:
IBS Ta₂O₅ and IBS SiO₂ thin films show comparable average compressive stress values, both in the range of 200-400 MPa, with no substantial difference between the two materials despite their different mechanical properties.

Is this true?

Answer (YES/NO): NO